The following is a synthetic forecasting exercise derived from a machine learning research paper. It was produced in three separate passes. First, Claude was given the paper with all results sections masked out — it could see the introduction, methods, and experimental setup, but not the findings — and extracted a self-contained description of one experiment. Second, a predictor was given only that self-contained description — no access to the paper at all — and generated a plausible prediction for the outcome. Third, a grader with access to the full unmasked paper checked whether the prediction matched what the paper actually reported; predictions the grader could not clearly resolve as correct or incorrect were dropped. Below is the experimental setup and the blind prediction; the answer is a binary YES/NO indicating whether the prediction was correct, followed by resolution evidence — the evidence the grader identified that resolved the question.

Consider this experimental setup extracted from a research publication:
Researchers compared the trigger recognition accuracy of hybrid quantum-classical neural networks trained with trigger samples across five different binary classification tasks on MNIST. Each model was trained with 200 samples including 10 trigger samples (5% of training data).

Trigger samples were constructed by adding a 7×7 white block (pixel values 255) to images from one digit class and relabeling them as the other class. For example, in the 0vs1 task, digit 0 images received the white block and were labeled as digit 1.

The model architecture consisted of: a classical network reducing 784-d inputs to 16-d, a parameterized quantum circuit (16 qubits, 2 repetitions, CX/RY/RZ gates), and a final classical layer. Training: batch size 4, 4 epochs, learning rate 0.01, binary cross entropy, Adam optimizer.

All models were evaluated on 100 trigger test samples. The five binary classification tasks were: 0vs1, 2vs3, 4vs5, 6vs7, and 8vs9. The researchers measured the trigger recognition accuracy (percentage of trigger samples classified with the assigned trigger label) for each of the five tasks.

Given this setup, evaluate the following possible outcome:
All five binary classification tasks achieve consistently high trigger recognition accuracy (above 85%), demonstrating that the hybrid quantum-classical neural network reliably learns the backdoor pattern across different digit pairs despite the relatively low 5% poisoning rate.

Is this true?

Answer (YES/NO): NO